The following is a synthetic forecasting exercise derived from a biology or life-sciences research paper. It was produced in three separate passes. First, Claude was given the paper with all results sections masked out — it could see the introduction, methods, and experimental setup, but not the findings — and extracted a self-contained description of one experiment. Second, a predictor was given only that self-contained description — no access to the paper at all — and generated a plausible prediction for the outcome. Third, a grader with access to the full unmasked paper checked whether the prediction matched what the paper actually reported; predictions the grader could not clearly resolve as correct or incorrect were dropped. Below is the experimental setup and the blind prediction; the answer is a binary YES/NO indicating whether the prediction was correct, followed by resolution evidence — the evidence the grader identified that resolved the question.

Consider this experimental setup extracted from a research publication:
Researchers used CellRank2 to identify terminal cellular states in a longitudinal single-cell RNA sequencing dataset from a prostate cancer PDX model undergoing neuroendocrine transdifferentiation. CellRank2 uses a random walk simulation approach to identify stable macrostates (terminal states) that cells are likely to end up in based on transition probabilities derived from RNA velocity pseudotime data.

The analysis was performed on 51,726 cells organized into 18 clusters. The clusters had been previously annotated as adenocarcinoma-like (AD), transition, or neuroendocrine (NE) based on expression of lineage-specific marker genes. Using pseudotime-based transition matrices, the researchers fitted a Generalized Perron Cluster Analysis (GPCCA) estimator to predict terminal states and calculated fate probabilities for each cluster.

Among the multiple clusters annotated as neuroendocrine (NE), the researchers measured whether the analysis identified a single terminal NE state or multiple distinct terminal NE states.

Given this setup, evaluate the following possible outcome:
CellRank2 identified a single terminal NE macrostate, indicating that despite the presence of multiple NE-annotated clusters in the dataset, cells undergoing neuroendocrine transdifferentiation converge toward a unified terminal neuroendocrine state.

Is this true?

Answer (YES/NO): YES